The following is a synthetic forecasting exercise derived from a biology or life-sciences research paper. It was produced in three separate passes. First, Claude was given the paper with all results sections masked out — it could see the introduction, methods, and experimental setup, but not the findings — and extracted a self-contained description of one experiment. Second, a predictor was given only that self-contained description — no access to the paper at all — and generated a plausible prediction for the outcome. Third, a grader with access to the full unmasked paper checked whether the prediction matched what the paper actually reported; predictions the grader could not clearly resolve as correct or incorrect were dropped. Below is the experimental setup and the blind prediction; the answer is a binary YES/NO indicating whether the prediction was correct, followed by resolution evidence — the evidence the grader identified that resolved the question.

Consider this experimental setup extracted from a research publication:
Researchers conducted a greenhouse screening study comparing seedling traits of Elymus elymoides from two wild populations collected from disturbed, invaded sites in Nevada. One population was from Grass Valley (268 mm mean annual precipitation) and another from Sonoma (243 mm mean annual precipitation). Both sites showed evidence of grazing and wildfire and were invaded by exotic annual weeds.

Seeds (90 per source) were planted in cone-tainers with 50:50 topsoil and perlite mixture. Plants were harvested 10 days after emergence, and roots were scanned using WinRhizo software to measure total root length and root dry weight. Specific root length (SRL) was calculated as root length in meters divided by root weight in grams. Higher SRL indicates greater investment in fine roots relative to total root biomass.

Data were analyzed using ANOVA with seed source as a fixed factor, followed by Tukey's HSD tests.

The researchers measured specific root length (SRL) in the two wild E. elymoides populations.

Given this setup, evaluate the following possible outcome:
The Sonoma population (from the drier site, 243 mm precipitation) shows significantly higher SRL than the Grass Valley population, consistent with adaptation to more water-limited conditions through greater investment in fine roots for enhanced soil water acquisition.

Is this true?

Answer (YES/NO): NO